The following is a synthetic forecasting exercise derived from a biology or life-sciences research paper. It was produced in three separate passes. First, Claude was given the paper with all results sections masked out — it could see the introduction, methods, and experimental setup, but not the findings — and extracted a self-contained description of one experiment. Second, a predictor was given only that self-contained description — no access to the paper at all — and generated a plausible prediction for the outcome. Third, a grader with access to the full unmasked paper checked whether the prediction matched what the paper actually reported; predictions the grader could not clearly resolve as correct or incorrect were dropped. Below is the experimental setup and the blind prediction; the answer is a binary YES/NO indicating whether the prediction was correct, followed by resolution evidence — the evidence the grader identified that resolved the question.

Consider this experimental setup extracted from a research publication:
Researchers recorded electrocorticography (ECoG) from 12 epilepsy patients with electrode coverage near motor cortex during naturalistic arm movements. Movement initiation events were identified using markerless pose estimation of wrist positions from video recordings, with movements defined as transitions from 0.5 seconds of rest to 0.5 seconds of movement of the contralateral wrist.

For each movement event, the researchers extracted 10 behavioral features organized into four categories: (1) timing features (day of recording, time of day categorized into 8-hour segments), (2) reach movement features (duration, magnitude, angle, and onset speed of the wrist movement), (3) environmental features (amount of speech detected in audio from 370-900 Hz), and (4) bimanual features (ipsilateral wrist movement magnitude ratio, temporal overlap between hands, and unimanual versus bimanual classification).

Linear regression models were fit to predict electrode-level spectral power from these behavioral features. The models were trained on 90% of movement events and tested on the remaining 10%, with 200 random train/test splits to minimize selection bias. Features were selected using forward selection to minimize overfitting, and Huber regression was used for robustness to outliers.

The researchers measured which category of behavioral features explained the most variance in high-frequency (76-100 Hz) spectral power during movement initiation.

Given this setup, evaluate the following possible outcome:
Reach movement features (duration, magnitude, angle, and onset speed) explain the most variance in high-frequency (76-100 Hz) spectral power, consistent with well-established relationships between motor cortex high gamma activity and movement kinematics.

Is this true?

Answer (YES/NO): NO